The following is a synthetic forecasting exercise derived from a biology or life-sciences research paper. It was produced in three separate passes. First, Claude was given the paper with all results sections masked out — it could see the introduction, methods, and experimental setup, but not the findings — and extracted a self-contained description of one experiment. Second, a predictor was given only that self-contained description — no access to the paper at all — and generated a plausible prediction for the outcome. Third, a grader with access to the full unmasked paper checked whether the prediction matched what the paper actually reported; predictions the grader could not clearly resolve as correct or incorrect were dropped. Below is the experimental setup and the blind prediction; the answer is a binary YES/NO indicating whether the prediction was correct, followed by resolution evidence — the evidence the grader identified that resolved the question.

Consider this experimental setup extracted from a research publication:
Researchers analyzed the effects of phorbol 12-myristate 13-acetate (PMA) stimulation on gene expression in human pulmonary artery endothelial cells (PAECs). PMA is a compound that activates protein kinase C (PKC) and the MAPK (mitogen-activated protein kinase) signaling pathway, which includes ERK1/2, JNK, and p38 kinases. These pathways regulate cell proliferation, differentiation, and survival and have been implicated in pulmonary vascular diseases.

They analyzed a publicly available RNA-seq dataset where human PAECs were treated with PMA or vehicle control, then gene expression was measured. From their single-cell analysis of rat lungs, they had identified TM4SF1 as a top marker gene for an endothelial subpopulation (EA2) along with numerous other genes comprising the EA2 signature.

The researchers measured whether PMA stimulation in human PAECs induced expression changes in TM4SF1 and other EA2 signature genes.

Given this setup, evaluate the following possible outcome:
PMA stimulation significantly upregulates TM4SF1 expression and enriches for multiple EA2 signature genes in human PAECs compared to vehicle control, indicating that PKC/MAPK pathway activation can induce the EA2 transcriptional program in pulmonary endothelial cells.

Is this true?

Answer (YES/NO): YES